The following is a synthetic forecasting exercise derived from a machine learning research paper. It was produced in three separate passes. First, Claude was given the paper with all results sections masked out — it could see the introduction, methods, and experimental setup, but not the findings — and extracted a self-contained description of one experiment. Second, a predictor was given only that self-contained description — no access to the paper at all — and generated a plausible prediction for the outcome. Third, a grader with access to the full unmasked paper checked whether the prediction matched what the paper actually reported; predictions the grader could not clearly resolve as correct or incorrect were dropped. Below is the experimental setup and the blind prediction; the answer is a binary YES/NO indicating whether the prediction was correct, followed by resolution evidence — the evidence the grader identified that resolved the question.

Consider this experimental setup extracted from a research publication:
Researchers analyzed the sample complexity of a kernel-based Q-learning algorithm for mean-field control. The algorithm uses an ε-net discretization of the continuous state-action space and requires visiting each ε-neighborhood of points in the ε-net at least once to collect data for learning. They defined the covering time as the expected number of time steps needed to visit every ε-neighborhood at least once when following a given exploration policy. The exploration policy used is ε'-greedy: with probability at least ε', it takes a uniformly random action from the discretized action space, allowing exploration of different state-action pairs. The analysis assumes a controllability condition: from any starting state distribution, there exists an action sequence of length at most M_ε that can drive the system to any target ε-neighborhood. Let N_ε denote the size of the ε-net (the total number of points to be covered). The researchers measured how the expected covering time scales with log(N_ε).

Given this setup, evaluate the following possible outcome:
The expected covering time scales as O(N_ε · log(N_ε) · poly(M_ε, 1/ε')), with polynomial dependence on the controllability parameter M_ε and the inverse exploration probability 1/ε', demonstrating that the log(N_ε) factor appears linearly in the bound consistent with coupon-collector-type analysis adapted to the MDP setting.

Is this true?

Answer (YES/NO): NO